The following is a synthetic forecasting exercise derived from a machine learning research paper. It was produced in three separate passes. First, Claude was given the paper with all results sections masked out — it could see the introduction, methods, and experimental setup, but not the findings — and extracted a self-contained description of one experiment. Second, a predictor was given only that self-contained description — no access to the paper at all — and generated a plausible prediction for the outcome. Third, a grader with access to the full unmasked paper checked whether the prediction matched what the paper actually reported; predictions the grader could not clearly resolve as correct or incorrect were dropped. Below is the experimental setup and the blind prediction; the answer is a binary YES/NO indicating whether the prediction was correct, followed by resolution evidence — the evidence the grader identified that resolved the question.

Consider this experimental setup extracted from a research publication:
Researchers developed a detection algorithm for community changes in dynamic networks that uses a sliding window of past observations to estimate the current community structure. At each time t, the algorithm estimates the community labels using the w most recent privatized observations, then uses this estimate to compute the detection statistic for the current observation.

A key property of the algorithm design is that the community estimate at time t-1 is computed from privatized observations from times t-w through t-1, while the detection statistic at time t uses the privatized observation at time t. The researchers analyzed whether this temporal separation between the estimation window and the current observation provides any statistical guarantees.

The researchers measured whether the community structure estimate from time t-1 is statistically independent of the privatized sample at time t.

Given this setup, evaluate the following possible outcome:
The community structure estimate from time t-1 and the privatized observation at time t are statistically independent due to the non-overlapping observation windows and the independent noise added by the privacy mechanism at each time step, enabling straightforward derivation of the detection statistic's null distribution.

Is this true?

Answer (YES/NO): YES